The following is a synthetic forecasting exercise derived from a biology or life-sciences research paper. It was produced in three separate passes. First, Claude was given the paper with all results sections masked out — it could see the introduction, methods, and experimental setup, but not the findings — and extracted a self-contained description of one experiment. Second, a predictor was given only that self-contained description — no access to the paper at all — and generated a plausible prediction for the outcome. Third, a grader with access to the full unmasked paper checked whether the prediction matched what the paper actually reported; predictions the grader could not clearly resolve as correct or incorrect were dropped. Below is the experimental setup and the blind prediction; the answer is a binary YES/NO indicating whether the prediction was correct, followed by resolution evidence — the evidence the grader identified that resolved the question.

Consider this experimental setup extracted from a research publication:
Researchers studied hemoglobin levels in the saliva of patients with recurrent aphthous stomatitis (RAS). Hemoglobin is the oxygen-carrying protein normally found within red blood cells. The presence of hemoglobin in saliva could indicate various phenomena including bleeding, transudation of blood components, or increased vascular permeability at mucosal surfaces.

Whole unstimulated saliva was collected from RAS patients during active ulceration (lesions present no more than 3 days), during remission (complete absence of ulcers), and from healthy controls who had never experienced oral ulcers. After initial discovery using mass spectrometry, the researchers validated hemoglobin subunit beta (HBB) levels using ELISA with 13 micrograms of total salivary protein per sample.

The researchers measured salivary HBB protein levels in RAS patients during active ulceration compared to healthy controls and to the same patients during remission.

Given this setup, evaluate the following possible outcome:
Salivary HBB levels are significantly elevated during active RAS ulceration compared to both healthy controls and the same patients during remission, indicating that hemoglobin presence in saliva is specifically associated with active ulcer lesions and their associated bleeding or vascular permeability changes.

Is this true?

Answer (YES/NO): NO